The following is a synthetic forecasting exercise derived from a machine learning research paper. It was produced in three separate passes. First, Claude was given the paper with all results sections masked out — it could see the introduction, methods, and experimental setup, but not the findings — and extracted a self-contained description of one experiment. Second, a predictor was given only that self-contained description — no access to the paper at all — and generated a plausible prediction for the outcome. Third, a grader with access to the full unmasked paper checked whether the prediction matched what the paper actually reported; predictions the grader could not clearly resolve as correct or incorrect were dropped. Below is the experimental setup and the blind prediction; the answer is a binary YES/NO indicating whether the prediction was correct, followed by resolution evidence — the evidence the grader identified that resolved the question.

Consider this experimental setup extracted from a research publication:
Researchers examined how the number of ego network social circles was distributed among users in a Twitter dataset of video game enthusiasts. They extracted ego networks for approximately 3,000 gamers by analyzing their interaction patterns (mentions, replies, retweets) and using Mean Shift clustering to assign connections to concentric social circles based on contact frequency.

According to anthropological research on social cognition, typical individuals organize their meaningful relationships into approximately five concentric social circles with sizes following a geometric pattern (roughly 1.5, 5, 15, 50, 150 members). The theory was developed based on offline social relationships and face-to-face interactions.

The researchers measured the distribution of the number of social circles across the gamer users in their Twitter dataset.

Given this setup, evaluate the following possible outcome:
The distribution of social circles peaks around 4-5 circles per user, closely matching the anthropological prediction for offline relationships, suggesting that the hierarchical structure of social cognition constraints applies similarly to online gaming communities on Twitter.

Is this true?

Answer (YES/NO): YES